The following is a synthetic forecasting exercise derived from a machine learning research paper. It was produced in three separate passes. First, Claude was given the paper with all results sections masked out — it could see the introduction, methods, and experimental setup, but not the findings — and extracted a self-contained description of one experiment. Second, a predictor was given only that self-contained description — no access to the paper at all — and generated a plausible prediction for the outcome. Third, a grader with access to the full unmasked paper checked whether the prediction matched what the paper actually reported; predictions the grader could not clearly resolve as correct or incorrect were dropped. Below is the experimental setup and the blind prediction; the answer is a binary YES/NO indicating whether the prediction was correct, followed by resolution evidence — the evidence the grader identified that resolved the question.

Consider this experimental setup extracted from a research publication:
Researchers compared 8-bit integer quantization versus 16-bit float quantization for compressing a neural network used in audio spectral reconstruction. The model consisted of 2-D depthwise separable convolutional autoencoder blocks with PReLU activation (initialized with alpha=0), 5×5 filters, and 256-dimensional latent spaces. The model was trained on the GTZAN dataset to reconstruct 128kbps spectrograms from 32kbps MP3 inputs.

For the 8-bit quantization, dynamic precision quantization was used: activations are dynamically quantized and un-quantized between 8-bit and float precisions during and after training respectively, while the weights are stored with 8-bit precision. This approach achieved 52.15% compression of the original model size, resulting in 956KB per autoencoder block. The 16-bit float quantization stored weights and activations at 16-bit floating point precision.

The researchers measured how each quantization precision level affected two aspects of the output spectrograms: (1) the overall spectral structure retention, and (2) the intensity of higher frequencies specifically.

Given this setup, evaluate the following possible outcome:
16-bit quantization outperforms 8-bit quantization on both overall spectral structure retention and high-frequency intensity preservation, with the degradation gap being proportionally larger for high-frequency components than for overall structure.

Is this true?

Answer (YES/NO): YES